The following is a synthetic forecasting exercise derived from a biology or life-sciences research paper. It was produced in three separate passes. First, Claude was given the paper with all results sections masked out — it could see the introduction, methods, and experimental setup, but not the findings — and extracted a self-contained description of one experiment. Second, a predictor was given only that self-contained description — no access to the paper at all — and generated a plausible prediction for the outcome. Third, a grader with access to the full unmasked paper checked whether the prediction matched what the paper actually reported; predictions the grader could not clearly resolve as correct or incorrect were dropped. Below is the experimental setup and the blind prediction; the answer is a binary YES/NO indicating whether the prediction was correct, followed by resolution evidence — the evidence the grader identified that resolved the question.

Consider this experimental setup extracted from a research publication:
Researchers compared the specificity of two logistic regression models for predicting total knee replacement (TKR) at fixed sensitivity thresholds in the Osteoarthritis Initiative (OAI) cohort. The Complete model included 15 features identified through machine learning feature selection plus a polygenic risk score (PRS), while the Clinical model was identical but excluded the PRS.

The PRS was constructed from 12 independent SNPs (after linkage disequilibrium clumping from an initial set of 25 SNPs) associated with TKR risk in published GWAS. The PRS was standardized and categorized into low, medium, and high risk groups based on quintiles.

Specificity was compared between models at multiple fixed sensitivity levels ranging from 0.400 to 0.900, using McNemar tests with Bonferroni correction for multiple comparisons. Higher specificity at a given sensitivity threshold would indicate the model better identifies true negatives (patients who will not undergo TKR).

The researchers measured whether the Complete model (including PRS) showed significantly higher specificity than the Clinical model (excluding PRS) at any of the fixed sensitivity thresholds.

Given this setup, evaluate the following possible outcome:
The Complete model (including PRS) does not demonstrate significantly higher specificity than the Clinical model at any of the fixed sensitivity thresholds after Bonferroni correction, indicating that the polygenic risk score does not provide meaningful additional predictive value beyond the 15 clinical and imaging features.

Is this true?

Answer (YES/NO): NO